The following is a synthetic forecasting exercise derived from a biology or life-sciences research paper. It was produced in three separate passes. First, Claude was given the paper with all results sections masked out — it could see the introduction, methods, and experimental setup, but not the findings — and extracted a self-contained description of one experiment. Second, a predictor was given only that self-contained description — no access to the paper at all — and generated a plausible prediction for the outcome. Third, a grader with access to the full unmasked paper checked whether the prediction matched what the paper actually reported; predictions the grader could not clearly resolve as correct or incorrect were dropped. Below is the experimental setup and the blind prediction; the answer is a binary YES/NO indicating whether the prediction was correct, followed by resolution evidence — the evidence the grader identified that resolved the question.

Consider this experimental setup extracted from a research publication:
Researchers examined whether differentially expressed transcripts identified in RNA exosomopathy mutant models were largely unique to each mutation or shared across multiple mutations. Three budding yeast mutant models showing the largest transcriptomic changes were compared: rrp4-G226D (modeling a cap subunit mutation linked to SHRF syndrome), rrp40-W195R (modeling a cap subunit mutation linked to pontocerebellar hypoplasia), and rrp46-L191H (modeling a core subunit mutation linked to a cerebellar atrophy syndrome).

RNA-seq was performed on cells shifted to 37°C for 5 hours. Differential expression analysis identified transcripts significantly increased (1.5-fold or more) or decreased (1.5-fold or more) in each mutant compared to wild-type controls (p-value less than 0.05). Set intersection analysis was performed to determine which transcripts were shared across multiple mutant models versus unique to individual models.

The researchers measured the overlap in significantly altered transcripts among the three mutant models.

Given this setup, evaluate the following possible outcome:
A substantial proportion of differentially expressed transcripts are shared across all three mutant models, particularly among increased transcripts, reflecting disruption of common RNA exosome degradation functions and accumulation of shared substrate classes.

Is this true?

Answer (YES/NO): NO